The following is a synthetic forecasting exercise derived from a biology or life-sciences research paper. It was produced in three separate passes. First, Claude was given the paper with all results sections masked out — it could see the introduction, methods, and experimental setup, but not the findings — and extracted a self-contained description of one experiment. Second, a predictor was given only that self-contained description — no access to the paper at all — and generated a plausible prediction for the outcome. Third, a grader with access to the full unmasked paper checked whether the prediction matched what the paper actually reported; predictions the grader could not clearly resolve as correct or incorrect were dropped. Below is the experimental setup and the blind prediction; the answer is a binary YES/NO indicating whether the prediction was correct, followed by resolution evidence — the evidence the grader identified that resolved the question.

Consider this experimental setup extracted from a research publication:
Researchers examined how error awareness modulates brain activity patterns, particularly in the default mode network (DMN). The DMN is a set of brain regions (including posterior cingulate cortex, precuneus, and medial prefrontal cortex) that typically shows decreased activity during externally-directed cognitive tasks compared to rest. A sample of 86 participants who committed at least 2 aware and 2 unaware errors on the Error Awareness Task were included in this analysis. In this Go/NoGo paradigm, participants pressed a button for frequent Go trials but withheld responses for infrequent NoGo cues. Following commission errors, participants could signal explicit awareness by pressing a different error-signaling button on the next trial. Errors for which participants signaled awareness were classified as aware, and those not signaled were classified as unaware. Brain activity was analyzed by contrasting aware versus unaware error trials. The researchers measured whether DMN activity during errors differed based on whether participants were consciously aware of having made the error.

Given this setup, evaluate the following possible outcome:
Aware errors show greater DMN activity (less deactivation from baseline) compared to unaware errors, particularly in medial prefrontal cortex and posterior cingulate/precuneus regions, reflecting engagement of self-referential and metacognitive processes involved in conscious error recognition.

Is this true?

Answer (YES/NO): NO